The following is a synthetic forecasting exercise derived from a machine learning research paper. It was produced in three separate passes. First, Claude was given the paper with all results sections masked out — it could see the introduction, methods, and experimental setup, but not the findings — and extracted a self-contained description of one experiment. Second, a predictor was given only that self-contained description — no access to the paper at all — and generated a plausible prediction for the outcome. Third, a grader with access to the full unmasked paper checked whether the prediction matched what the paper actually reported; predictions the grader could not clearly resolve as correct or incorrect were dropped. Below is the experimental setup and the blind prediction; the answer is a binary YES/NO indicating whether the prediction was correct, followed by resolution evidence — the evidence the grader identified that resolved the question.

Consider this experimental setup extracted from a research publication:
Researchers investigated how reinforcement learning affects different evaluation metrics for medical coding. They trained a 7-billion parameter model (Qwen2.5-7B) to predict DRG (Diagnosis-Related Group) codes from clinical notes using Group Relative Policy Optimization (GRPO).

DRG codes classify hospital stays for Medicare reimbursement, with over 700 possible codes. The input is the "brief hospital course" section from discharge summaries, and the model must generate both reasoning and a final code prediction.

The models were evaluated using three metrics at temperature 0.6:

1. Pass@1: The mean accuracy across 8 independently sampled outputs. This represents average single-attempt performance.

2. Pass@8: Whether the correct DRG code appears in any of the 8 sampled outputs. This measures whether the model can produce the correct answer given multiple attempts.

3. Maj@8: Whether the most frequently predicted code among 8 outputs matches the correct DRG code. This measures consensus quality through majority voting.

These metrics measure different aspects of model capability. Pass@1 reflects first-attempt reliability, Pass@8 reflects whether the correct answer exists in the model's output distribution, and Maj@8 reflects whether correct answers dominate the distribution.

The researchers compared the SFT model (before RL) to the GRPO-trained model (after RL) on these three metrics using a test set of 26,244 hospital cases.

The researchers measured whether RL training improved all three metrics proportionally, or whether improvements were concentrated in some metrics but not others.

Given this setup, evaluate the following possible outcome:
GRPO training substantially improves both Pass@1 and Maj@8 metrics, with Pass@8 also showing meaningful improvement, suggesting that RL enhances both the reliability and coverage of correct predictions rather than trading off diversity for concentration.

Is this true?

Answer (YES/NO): NO